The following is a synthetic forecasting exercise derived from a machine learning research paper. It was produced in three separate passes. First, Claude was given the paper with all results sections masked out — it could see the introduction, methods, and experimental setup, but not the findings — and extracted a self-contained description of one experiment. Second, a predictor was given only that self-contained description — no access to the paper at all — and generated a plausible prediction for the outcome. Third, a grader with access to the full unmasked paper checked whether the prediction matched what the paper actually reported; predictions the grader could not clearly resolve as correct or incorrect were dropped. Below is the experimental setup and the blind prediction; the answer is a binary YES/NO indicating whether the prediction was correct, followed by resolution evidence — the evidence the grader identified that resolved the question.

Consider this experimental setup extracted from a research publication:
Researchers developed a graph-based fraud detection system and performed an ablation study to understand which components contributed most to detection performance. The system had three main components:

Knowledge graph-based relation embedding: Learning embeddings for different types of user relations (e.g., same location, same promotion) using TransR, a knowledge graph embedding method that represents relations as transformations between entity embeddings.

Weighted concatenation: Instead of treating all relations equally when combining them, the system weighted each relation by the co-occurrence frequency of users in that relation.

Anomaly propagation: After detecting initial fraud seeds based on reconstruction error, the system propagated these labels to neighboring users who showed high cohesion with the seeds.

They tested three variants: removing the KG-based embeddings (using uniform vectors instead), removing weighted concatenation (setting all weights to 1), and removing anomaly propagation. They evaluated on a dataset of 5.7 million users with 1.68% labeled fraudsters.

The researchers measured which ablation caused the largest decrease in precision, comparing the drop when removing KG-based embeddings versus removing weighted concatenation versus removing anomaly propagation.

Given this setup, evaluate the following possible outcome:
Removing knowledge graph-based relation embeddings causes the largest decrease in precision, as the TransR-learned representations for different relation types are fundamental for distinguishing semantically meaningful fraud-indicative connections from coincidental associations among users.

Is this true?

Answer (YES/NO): NO